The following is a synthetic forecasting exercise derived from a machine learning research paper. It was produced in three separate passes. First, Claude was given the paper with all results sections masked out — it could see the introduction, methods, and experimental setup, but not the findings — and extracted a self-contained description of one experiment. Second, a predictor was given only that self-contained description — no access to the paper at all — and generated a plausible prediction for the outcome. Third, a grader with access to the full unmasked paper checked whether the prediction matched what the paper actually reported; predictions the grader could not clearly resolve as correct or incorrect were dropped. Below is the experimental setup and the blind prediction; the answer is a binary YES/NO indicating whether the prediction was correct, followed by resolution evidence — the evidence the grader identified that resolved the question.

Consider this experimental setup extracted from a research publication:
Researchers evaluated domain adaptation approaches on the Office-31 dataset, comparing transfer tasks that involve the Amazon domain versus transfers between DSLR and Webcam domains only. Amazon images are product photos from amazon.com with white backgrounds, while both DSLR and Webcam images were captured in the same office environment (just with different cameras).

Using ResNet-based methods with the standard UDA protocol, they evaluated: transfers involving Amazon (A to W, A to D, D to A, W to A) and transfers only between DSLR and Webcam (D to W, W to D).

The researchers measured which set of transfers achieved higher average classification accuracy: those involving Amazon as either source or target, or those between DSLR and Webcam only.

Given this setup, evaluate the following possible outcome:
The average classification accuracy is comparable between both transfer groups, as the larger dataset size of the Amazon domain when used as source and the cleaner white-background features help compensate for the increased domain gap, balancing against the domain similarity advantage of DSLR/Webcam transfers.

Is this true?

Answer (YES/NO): NO